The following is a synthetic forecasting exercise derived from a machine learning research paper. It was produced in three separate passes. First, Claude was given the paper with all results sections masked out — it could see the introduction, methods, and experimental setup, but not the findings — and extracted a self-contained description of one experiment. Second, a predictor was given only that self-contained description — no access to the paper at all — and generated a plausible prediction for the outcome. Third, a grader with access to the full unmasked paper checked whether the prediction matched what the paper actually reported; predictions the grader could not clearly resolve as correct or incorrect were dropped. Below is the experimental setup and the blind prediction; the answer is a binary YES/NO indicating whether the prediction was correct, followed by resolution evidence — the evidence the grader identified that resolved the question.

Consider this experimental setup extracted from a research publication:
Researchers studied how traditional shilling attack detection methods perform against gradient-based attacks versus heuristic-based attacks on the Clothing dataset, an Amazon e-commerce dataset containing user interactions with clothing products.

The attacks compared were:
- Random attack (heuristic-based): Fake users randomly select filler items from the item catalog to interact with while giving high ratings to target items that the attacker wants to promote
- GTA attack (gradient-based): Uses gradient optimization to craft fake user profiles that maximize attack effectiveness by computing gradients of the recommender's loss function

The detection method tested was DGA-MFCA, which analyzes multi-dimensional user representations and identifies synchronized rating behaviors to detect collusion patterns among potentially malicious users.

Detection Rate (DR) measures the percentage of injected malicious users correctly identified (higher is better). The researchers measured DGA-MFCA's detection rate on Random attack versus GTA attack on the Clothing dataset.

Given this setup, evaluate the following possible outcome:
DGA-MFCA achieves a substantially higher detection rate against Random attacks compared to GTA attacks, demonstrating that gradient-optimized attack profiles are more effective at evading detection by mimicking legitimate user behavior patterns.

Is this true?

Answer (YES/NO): NO